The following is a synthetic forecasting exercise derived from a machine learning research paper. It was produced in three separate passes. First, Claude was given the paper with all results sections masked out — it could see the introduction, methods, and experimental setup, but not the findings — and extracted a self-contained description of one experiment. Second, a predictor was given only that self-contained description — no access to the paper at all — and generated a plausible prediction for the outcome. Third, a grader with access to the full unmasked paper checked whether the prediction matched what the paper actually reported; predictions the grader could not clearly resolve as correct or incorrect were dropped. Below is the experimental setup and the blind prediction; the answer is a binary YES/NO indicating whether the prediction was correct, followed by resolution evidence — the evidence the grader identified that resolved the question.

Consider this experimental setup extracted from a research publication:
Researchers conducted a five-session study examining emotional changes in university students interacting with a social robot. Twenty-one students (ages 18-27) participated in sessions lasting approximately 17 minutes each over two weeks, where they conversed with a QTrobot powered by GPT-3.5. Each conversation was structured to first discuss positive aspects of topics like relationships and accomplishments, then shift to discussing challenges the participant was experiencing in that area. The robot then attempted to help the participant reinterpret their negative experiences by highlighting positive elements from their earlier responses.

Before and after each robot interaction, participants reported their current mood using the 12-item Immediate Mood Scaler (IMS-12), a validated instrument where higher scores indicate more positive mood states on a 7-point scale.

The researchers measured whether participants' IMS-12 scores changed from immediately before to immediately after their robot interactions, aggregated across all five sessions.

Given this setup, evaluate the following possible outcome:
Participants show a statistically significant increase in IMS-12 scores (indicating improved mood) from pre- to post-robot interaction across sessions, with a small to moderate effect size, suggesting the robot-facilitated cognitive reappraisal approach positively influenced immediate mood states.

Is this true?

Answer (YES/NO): YES